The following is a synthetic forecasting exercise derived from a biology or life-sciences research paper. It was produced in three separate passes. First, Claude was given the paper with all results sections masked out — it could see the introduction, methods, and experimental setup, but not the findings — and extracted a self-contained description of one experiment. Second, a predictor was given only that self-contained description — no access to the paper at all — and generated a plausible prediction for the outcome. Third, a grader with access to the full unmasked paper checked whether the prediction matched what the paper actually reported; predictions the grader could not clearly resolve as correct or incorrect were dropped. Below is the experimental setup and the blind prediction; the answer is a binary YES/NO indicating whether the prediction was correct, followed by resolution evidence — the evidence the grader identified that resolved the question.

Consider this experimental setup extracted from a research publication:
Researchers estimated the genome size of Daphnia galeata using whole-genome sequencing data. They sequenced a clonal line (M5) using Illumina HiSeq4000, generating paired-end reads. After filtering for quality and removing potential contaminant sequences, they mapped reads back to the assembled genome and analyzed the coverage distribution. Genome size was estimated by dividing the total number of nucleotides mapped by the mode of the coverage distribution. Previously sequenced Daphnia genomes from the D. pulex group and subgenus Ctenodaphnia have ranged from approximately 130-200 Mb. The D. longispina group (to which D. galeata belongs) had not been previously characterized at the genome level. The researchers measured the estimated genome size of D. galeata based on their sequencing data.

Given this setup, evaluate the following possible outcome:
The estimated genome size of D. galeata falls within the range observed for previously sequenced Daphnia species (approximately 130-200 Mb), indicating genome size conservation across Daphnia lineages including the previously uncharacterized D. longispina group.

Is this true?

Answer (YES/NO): YES